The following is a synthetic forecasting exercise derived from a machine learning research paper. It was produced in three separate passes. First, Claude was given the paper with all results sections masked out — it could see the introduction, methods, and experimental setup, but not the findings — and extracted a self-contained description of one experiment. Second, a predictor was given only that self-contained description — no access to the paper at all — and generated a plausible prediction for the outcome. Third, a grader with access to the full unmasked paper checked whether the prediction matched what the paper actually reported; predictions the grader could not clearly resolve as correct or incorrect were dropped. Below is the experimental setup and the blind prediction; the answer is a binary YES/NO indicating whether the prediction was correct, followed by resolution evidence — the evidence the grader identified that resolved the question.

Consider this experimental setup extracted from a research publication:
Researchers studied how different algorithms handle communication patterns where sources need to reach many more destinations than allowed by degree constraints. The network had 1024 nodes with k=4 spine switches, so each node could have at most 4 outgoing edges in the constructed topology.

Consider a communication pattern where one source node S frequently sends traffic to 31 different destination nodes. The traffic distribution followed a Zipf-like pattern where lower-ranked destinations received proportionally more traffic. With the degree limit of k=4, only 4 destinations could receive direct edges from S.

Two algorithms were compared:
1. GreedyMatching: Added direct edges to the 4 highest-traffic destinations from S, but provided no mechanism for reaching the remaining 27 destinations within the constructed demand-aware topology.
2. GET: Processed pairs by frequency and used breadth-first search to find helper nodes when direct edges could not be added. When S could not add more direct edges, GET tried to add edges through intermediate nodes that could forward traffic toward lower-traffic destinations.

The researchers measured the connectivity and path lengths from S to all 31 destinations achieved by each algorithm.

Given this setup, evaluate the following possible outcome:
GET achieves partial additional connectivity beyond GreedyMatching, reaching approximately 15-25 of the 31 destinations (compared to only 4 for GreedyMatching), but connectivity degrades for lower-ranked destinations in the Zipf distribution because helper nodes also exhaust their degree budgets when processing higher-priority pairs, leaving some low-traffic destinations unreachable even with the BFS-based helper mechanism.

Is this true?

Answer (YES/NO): NO